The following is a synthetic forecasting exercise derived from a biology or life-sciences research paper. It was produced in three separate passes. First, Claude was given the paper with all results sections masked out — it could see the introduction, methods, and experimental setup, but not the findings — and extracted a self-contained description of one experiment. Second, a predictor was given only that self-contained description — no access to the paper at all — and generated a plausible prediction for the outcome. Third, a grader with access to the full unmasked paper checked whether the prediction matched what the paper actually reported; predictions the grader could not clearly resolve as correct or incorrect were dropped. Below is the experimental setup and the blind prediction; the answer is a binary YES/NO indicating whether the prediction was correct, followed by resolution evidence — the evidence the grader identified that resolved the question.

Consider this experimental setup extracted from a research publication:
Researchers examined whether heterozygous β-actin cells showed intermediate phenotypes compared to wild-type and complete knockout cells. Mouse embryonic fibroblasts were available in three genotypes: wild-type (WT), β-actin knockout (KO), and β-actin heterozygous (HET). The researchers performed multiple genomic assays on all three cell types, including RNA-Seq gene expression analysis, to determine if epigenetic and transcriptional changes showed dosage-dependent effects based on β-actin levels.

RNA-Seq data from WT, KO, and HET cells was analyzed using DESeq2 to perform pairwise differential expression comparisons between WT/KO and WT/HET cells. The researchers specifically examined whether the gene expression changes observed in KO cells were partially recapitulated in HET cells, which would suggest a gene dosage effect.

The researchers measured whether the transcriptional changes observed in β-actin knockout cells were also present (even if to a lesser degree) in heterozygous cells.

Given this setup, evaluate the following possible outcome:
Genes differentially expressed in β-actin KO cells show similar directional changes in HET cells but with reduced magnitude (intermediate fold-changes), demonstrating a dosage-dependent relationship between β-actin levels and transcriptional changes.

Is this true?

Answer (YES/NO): YES